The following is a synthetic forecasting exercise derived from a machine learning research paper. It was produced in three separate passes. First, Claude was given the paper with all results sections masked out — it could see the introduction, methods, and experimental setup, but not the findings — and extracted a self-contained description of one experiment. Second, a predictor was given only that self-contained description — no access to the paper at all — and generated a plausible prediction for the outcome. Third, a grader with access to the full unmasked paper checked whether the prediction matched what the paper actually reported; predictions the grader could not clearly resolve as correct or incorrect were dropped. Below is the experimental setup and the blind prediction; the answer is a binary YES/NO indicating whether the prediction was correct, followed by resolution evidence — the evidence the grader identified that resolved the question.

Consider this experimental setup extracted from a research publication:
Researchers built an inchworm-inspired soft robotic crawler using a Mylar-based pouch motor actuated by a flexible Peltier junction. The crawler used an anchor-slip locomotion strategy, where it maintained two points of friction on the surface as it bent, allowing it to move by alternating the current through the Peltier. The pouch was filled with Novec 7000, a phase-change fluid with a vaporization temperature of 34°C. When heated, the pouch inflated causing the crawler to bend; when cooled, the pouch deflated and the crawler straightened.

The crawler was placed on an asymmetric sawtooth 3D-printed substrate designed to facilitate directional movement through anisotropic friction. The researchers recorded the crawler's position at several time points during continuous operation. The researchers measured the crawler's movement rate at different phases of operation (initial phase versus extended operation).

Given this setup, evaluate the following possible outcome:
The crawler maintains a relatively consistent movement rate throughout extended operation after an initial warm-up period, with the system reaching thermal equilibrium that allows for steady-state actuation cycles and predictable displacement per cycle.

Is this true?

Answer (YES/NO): NO